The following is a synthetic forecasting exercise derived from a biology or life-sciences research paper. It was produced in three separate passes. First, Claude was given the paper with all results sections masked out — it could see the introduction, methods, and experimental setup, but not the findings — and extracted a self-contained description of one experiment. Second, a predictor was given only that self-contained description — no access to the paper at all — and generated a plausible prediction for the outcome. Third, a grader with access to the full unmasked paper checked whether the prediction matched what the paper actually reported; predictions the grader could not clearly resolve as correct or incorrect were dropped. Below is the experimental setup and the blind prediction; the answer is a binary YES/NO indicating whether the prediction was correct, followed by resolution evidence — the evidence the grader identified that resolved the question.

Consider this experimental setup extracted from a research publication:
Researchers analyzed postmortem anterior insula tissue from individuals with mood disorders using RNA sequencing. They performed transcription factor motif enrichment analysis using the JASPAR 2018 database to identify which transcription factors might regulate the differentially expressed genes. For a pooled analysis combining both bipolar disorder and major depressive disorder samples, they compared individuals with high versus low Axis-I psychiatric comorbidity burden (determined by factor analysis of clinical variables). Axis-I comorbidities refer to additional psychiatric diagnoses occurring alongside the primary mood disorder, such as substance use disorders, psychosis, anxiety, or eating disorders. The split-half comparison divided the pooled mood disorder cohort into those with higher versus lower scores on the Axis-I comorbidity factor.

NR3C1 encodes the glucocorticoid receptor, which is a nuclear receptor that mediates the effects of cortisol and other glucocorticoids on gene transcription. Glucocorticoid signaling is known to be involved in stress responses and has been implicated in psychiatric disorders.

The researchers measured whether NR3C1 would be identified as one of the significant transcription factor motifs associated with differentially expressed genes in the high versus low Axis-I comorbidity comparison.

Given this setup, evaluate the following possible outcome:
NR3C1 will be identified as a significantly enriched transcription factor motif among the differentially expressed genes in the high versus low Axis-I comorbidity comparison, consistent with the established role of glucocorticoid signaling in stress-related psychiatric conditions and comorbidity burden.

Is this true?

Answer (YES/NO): YES